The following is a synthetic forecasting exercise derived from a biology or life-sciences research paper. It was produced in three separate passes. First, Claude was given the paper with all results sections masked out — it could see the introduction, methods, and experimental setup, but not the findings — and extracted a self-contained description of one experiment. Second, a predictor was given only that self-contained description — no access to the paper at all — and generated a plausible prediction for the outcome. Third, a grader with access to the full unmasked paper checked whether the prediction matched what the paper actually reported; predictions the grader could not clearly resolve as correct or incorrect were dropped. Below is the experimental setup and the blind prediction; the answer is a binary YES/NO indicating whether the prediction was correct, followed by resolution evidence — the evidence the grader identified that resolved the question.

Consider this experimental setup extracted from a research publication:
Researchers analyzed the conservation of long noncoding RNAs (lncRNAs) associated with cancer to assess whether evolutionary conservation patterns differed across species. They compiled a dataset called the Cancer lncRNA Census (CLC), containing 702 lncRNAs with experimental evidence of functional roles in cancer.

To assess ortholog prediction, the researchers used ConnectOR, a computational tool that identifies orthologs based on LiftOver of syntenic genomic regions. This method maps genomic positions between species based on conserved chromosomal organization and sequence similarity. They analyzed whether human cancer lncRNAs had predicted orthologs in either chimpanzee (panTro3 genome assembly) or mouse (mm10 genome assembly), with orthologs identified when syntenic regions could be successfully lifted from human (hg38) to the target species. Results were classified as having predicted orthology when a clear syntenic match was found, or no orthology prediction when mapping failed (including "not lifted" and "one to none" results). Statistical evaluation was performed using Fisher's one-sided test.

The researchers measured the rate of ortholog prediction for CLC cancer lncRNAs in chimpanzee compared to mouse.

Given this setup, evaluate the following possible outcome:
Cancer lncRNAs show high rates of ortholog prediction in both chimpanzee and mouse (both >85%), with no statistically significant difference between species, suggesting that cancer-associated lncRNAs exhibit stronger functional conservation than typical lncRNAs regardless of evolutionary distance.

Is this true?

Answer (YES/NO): NO